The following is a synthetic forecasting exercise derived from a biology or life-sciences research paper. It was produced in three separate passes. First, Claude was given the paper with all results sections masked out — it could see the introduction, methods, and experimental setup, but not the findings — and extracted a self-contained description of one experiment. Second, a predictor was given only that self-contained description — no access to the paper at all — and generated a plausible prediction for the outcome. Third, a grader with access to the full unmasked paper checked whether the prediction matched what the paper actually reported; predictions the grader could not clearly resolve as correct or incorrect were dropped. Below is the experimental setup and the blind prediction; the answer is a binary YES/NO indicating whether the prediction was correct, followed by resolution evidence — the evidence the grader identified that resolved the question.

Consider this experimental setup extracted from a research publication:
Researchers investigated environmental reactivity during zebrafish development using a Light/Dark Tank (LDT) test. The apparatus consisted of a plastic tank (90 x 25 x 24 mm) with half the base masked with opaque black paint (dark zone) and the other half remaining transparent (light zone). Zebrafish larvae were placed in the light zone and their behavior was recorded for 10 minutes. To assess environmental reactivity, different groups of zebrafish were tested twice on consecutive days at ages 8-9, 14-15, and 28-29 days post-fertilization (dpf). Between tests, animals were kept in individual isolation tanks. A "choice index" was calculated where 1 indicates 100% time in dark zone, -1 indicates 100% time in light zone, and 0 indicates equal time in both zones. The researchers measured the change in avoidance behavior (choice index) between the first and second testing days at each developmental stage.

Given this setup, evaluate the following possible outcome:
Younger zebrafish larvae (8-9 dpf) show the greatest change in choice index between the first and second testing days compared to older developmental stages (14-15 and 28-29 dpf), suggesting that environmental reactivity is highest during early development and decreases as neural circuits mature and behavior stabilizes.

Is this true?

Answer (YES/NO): NO